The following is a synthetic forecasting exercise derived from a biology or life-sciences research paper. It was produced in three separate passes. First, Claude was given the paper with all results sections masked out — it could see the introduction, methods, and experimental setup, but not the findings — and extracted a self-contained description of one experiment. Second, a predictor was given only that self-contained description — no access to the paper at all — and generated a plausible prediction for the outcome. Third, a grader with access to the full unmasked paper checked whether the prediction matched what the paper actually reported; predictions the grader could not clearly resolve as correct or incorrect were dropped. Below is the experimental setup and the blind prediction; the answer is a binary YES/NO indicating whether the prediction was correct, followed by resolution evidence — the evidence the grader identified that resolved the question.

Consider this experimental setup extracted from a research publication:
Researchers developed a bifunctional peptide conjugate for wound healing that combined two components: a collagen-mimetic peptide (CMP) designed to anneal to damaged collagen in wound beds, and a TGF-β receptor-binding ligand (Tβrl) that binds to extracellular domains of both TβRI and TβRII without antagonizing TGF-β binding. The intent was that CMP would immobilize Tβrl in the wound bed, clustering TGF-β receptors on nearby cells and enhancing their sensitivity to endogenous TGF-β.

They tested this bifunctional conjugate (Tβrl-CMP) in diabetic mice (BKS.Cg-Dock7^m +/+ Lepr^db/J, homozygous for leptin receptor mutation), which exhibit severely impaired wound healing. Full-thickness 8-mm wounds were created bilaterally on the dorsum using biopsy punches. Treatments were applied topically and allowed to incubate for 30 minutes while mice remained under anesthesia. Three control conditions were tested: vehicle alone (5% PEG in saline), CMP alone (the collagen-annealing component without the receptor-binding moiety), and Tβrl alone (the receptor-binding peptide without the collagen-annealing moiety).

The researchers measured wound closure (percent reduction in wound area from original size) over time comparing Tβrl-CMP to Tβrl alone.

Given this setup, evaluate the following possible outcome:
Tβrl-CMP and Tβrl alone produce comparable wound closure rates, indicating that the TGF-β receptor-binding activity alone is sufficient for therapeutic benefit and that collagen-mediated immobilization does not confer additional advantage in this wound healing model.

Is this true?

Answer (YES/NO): NO